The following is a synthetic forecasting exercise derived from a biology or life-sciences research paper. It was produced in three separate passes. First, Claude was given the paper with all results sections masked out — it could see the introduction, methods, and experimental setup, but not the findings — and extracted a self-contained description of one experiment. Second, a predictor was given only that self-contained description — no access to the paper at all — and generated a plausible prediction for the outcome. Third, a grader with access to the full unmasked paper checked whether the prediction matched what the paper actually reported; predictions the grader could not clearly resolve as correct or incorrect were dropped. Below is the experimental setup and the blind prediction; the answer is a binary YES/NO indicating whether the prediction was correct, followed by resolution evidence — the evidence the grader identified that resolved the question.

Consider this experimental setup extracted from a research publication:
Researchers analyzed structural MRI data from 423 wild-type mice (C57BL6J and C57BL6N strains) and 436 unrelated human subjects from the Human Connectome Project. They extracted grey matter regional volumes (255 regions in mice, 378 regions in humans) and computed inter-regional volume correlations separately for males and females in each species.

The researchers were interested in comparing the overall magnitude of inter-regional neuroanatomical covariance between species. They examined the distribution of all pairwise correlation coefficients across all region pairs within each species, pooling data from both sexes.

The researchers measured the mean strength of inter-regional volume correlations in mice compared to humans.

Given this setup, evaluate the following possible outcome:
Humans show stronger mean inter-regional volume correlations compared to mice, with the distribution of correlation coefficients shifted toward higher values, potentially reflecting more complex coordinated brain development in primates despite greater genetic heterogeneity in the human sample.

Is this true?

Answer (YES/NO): NO